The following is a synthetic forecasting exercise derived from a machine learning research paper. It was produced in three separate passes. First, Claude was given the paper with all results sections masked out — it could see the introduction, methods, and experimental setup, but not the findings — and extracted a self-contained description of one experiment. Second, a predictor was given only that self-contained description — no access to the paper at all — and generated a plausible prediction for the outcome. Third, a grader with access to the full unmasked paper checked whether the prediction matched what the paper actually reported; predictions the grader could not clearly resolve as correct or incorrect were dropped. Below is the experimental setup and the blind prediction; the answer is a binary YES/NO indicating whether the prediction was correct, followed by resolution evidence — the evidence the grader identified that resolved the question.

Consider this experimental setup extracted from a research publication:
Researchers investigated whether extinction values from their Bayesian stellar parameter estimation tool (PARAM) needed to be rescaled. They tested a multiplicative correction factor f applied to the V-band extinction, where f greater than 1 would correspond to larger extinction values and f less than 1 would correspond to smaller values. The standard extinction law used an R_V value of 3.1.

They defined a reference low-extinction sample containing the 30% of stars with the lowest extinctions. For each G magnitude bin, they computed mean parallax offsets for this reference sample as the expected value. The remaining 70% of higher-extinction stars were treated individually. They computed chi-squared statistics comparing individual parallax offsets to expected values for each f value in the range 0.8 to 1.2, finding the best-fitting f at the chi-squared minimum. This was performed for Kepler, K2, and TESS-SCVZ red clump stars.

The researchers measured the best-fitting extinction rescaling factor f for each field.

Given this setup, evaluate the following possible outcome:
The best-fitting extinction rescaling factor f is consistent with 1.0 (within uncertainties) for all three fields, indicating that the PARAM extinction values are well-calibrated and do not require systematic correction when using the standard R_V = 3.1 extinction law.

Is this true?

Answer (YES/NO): YES